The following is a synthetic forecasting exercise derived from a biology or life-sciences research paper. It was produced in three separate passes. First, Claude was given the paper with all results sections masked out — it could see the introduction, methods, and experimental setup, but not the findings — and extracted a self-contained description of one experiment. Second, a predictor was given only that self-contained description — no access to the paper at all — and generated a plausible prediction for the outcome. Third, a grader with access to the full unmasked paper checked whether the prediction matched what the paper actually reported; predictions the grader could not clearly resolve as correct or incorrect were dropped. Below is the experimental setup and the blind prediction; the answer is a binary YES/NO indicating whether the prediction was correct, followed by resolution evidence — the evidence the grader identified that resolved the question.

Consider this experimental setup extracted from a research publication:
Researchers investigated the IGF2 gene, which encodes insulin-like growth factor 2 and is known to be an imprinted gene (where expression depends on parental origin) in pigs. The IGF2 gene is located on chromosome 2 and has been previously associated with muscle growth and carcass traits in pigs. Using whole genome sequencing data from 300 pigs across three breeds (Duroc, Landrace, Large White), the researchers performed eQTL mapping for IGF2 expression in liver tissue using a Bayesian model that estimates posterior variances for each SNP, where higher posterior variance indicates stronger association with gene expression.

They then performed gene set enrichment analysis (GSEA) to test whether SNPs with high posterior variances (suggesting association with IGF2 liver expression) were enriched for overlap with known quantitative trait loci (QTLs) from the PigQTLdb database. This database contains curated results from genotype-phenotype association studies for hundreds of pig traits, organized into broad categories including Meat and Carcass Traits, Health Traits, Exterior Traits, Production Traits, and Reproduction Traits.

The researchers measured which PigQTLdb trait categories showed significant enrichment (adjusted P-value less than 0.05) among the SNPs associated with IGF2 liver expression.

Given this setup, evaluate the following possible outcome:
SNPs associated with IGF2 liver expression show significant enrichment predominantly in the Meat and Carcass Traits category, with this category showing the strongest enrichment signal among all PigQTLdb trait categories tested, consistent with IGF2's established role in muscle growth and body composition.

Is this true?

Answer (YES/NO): NO